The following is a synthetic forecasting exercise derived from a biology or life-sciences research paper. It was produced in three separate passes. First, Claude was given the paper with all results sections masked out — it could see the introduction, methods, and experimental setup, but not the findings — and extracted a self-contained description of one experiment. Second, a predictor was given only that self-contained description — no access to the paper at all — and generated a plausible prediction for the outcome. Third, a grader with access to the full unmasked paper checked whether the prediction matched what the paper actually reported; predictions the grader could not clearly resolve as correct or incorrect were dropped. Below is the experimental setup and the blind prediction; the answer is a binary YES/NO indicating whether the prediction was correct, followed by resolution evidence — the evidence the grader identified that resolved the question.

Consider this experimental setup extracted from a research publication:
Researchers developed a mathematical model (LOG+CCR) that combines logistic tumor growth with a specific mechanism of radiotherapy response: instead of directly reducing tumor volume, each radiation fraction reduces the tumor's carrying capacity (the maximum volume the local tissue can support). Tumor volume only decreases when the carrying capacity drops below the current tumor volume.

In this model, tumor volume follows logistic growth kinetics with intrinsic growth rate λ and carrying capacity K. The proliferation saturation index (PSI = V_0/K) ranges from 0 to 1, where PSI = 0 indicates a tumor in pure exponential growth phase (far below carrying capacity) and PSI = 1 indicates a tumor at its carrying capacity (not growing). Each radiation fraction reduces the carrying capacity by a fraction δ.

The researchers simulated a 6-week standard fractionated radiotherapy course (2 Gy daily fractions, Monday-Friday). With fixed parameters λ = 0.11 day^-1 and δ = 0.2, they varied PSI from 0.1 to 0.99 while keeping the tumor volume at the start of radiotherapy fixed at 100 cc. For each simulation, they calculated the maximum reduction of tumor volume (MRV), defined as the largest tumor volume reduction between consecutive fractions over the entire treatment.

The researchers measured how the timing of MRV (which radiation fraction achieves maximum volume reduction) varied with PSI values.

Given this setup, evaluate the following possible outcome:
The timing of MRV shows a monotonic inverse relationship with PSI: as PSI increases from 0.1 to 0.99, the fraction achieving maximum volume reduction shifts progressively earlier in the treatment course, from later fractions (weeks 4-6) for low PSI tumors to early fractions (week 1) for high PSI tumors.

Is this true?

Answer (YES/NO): NO